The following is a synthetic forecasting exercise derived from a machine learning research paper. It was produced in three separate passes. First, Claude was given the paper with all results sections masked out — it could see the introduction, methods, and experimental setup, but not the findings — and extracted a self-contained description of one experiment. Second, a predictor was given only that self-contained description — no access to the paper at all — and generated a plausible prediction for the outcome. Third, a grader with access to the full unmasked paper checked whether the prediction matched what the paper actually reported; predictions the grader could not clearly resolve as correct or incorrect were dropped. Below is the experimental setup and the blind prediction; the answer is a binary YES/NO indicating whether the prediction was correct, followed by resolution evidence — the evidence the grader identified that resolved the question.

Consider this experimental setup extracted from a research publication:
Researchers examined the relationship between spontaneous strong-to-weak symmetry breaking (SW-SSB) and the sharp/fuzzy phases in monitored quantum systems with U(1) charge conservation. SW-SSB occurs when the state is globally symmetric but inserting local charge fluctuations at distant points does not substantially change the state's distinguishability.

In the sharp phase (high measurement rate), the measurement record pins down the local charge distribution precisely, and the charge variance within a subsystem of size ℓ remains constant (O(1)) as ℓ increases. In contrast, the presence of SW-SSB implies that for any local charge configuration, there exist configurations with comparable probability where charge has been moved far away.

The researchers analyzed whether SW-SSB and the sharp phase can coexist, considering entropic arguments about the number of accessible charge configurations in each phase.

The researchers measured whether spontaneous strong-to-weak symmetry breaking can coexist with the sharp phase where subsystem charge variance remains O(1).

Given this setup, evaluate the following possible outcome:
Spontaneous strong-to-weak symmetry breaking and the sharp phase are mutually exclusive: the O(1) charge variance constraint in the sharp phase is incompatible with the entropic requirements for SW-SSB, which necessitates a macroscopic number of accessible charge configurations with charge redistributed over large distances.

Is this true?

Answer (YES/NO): YES